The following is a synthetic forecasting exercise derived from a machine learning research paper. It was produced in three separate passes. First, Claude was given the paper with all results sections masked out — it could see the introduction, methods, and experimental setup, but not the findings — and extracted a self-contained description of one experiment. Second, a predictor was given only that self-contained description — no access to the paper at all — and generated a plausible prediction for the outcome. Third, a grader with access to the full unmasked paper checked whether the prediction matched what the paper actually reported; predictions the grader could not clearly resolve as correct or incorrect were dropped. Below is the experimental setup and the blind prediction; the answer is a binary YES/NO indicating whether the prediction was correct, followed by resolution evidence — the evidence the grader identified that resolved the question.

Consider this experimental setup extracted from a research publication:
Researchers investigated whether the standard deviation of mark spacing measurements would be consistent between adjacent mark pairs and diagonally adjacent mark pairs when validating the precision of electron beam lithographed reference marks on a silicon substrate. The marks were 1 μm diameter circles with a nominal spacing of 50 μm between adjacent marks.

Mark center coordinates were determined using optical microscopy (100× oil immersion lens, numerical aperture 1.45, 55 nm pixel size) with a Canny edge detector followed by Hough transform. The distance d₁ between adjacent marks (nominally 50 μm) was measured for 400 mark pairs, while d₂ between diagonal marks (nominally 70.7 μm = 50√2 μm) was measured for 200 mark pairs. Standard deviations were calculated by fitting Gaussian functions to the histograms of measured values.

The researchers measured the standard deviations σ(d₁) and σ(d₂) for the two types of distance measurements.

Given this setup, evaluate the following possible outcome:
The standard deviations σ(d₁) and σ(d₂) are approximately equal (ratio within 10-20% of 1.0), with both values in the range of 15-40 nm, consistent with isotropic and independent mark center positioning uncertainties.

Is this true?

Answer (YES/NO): NO